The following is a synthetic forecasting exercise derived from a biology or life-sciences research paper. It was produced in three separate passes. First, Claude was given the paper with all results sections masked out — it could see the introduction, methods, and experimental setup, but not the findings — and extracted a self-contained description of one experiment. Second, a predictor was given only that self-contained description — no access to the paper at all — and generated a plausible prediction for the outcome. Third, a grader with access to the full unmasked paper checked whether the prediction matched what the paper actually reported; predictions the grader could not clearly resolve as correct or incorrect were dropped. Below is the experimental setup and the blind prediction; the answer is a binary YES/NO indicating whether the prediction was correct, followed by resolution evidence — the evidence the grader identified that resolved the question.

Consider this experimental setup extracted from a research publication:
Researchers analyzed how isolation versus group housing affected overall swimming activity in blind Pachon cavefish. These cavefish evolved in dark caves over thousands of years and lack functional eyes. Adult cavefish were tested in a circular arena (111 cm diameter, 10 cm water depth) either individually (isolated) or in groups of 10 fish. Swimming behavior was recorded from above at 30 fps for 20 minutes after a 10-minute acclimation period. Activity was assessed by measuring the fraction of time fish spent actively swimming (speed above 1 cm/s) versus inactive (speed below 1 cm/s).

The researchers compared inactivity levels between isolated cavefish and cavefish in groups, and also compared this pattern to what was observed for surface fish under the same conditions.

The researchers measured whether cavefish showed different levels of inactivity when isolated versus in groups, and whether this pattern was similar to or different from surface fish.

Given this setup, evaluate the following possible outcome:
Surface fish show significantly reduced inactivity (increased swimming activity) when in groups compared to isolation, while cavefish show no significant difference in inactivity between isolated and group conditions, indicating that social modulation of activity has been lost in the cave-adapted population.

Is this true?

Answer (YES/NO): YES